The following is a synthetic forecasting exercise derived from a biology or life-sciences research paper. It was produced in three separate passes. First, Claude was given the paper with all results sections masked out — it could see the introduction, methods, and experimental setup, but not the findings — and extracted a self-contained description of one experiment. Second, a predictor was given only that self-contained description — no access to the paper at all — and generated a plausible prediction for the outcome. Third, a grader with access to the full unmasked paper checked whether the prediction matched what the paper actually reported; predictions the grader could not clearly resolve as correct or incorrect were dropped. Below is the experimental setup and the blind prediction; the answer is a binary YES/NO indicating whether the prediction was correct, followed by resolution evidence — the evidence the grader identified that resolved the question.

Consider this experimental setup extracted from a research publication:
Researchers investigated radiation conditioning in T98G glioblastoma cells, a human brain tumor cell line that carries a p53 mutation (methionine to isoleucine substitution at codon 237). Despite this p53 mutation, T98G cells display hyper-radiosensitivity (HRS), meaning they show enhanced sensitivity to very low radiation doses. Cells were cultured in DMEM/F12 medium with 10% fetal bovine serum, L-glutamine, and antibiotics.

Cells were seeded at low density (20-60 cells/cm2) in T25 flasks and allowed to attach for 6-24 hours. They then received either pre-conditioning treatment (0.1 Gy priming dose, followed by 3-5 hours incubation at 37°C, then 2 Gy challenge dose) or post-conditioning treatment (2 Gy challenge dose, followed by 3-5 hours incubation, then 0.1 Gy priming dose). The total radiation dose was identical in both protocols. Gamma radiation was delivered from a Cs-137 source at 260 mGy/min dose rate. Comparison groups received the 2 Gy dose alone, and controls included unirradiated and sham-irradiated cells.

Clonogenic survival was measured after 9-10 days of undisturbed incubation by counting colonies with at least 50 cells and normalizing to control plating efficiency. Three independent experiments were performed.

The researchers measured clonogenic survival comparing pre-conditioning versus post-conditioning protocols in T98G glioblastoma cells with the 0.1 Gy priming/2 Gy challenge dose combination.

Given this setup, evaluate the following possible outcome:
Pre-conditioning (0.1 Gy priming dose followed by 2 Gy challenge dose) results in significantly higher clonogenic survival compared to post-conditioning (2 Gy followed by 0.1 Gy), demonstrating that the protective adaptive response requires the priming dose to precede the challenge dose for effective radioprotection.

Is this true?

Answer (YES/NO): NO